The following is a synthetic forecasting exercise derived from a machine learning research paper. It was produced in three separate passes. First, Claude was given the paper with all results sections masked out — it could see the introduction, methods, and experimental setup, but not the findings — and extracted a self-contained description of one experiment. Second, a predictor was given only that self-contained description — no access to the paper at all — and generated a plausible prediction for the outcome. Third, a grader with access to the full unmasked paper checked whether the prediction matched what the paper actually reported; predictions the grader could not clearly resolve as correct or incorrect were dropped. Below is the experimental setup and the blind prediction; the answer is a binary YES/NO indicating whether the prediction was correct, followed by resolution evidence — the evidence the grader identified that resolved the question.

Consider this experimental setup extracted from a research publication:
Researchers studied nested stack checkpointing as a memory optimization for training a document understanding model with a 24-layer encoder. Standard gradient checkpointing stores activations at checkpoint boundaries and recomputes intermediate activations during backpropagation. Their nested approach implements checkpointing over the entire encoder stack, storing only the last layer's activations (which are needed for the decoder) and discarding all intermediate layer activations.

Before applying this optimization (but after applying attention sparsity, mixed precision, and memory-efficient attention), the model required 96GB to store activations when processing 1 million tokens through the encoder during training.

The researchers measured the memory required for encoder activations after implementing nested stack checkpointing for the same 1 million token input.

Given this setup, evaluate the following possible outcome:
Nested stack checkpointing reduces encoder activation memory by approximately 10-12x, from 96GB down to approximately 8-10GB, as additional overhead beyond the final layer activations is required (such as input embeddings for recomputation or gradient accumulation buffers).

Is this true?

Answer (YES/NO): NO